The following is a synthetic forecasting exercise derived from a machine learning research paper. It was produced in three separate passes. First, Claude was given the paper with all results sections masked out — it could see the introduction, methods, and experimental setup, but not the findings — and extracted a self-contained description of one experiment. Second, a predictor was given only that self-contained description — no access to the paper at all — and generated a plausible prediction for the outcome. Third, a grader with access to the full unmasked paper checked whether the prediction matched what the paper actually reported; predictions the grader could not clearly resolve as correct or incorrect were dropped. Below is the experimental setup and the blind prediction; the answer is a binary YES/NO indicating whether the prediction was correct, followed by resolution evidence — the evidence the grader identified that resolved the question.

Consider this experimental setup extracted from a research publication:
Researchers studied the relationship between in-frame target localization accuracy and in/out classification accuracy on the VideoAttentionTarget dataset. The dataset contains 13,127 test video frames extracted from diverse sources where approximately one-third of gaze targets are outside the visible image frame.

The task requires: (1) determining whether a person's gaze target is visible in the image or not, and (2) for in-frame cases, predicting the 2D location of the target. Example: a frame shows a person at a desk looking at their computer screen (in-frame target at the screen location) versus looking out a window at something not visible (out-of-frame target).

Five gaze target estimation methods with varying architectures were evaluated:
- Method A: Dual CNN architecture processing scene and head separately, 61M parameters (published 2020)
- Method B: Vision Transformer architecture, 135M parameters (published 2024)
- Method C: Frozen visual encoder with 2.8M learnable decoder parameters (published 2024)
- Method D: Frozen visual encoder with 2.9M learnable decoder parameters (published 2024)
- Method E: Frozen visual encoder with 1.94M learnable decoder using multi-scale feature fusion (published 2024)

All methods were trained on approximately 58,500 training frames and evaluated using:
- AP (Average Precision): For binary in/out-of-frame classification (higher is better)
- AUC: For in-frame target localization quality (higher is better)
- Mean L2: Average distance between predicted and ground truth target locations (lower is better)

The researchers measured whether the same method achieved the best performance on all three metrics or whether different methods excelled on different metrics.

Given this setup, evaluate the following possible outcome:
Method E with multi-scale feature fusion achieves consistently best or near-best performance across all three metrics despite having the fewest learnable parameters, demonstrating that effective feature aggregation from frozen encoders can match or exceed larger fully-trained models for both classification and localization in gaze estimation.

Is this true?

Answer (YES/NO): NO